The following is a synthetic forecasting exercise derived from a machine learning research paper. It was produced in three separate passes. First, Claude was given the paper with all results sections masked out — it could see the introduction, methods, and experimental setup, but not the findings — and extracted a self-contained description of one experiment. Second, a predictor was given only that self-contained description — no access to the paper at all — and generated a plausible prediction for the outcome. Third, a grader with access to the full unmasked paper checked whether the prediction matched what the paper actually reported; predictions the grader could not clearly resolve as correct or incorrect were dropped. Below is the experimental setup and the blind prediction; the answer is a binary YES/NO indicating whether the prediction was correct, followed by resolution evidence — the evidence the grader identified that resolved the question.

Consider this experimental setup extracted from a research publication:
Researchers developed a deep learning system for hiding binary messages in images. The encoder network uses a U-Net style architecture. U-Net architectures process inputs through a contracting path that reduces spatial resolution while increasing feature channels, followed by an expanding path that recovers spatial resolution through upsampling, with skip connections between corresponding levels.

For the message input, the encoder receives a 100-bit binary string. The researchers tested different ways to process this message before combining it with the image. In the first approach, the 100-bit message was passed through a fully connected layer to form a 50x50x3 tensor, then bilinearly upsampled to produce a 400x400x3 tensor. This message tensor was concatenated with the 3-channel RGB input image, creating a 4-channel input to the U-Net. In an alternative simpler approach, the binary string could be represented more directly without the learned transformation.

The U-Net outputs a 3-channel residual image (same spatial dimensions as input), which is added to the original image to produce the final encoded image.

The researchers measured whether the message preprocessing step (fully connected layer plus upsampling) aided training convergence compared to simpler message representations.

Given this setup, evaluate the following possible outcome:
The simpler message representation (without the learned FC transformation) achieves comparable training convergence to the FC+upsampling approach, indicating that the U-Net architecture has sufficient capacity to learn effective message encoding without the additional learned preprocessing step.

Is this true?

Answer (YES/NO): NO